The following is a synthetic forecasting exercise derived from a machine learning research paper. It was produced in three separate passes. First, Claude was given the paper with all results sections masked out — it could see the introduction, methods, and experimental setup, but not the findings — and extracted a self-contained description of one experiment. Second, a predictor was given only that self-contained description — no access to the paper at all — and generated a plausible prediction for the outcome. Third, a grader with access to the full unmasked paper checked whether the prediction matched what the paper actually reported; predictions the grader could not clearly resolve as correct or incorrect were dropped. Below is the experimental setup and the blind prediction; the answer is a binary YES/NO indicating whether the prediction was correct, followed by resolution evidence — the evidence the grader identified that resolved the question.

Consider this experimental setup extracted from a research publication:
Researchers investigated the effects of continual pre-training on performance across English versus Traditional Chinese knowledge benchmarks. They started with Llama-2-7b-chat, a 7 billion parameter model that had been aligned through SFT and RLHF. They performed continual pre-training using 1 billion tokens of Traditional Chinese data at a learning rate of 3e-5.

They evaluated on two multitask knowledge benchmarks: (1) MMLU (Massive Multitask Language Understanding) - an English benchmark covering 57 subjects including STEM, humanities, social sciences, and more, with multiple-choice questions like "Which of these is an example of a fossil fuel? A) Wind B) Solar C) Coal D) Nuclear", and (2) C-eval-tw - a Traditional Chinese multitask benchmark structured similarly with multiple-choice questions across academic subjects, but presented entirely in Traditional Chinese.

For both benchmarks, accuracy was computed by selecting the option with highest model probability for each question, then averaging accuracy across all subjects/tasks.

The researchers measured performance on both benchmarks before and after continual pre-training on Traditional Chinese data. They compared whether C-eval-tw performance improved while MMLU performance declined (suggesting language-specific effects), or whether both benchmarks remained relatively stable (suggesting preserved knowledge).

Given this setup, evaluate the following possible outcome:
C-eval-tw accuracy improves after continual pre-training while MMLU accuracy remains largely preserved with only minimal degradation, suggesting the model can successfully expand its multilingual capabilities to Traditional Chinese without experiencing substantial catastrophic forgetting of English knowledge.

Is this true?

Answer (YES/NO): NO